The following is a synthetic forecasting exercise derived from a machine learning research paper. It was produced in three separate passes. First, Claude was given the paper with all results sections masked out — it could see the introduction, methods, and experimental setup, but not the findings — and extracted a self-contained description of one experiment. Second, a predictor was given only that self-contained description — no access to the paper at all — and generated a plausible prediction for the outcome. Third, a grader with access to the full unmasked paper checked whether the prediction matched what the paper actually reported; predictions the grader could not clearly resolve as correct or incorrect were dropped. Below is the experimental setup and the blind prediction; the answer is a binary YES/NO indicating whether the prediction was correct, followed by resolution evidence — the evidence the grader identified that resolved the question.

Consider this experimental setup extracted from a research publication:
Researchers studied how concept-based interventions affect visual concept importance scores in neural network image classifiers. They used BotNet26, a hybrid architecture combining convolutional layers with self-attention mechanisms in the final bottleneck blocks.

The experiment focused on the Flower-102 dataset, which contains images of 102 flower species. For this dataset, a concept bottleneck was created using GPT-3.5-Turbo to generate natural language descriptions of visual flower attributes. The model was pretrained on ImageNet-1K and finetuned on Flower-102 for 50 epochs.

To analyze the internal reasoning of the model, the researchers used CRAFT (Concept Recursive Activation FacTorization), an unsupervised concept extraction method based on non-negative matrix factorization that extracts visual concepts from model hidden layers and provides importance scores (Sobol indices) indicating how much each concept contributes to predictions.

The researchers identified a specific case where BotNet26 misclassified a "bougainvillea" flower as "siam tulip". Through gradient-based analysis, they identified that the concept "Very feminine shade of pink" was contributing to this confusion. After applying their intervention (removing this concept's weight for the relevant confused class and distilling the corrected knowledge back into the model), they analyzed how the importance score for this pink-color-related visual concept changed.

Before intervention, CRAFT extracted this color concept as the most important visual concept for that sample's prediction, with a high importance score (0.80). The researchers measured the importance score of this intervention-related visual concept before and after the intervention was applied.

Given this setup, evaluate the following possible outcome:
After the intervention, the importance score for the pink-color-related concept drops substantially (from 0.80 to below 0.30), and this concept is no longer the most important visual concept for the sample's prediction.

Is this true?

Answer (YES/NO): NO